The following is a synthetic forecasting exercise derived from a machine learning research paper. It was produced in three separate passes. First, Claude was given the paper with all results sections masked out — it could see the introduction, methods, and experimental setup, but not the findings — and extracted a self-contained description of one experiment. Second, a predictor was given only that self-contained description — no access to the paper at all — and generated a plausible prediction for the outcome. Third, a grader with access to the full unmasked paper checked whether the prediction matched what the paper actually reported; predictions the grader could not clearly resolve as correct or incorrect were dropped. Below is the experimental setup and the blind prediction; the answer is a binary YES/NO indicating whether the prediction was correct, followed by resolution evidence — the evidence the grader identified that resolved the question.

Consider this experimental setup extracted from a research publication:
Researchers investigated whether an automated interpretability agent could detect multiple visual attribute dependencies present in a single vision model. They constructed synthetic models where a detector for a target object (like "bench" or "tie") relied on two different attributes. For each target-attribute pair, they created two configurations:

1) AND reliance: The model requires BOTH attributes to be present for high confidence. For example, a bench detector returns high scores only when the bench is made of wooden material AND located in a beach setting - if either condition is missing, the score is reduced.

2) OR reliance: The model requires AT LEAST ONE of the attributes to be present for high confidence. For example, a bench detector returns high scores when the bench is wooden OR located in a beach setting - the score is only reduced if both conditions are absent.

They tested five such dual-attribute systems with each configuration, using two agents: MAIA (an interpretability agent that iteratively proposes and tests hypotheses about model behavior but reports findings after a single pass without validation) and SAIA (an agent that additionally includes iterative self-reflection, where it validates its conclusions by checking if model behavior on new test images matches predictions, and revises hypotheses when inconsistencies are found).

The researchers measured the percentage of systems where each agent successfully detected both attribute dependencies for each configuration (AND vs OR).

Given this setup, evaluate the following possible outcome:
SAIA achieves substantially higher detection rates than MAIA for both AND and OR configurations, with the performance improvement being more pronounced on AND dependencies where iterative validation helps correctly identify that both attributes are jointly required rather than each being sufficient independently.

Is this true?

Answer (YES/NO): YES